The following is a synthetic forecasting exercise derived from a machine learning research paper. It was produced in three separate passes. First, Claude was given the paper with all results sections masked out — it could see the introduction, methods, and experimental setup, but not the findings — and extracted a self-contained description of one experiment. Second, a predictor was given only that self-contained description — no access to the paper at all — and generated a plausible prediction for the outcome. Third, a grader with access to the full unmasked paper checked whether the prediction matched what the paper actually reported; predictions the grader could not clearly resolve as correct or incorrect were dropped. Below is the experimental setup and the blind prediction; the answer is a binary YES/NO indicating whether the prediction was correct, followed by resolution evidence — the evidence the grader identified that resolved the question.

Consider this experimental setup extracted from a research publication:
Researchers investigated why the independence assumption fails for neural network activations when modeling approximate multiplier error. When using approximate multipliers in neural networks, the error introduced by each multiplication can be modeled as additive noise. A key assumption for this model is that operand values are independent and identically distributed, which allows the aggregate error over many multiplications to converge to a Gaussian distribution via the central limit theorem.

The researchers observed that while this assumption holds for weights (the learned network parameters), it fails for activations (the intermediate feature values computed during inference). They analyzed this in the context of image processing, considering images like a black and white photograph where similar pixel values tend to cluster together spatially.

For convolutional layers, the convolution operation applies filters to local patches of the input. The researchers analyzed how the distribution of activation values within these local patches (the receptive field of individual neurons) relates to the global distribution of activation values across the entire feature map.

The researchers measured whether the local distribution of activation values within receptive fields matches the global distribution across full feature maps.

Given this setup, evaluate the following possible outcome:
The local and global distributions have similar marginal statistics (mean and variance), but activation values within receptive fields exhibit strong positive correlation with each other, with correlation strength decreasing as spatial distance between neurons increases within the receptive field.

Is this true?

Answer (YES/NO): NO